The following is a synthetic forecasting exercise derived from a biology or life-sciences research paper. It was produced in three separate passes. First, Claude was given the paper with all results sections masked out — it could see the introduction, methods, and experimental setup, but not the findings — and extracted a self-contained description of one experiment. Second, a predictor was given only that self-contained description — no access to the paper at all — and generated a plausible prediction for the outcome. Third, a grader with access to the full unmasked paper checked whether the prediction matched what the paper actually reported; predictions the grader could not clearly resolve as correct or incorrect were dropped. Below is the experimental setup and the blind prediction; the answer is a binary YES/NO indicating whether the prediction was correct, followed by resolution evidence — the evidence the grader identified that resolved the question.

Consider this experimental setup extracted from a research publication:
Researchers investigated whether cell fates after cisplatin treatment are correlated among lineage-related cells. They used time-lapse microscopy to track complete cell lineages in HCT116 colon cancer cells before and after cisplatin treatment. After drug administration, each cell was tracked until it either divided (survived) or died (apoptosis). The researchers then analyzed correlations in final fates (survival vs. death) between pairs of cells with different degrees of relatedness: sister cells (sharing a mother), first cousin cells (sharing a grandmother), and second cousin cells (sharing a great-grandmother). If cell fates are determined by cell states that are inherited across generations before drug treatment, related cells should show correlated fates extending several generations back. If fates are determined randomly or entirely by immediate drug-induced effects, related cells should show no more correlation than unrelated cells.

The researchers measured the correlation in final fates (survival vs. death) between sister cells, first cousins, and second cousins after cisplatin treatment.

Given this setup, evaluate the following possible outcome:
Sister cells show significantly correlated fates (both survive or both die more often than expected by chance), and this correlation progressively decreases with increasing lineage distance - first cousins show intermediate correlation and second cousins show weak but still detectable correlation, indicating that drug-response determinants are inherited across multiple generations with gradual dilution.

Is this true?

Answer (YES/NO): YES